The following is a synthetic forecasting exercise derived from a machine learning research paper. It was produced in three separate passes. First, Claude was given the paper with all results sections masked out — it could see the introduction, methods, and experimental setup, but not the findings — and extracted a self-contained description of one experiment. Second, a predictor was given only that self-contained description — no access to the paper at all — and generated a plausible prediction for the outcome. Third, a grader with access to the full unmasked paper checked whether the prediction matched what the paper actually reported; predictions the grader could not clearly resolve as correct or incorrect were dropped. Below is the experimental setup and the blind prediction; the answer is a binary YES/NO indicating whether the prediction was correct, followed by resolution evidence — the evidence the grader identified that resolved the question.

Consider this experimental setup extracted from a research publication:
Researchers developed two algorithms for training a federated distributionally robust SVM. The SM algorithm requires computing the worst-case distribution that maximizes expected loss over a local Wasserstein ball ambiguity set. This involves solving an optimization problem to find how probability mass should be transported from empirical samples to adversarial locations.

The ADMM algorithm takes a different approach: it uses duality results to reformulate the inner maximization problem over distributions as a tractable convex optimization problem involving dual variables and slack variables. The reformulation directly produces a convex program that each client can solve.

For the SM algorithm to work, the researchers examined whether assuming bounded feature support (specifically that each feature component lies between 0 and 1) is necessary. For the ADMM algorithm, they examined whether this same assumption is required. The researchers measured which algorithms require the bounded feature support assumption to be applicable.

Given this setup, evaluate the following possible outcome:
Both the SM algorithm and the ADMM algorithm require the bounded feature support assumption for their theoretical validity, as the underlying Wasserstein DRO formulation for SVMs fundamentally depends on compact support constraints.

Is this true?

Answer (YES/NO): NO